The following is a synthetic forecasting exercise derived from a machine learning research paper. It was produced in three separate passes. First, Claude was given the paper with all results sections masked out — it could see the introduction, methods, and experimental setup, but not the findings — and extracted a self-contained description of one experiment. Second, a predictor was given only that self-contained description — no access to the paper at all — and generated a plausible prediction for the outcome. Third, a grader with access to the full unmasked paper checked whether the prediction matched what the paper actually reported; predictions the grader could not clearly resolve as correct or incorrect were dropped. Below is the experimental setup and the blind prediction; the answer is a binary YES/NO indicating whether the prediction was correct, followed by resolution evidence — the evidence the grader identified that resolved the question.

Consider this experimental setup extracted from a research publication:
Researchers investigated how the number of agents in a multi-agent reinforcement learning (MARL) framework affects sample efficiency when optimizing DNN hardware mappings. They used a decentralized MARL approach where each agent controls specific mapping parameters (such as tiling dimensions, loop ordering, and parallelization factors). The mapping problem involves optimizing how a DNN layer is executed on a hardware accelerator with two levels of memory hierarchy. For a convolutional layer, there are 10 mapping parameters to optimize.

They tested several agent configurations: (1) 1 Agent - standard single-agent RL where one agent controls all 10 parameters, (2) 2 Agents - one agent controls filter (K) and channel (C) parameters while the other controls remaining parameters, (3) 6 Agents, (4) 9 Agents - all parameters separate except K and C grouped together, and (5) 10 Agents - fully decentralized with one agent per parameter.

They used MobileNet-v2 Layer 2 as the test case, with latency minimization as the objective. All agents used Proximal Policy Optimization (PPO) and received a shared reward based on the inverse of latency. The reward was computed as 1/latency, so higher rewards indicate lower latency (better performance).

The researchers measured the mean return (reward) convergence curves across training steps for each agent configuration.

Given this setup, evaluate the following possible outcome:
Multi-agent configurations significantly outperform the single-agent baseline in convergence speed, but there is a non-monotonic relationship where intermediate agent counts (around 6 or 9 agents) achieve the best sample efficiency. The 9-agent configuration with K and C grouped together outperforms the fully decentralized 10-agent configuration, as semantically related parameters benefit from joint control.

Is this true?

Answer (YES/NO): YES